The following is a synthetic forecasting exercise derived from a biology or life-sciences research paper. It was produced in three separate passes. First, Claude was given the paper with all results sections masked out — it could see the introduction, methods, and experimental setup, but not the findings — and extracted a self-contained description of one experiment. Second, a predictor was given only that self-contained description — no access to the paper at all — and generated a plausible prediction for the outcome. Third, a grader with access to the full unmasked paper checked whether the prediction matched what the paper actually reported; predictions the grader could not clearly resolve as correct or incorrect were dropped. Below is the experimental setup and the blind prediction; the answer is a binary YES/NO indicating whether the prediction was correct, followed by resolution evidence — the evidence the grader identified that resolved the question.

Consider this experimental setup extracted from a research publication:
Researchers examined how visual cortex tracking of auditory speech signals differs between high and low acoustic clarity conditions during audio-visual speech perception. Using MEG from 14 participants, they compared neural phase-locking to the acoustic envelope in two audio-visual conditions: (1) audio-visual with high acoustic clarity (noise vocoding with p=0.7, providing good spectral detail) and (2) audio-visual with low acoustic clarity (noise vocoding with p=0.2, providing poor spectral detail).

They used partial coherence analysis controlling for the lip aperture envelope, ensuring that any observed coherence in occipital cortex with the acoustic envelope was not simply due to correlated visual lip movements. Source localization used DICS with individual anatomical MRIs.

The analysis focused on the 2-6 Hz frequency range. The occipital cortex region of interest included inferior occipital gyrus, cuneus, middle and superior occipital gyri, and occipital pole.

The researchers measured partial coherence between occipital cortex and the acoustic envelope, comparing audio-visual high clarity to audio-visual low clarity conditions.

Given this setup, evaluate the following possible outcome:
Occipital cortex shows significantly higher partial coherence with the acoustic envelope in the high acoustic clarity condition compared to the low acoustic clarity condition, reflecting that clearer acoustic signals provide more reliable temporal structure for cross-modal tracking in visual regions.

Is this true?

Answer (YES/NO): NO